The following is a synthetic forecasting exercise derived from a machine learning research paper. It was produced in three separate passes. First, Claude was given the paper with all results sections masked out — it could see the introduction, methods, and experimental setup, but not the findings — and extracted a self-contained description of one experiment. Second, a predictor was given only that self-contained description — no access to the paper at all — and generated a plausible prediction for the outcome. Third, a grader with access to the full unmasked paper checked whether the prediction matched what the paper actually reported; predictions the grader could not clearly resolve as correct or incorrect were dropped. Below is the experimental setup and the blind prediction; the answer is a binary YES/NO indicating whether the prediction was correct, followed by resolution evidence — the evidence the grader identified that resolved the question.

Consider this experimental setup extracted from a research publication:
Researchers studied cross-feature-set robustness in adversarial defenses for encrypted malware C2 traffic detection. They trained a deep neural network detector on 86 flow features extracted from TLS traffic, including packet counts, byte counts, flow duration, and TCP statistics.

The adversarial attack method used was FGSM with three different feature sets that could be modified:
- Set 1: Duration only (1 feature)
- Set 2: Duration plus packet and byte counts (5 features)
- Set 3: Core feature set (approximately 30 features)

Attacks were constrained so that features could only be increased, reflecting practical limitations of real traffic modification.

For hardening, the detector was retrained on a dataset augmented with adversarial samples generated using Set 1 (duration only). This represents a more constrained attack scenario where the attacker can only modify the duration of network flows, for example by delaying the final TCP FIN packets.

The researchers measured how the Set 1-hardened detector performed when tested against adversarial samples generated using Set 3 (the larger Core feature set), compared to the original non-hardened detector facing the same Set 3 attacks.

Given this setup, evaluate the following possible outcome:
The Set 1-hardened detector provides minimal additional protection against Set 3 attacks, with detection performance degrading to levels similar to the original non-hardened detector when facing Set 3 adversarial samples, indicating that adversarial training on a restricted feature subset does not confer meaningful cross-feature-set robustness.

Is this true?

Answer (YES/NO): NO